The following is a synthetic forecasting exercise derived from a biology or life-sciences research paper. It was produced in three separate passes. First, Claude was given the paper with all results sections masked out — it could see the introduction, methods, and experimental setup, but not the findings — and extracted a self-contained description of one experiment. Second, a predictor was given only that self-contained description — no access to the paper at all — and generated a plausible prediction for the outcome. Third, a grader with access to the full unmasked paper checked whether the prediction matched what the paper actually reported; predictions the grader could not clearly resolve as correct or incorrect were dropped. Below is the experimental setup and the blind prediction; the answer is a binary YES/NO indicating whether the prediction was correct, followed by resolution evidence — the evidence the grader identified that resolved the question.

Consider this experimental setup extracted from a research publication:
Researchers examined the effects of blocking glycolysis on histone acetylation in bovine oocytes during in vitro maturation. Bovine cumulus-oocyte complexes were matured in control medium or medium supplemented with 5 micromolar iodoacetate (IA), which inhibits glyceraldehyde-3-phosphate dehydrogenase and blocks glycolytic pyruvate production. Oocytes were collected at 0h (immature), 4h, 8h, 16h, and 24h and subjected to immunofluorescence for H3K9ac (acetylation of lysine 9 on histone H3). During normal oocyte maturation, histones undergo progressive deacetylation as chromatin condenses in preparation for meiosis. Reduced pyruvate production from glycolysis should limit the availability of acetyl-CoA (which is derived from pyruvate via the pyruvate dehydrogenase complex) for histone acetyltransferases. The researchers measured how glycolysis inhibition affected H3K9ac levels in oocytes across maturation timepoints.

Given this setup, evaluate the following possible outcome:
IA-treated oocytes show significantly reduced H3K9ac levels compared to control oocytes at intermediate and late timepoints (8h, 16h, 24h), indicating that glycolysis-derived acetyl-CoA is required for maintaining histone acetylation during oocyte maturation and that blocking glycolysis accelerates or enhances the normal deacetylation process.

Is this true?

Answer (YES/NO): NO